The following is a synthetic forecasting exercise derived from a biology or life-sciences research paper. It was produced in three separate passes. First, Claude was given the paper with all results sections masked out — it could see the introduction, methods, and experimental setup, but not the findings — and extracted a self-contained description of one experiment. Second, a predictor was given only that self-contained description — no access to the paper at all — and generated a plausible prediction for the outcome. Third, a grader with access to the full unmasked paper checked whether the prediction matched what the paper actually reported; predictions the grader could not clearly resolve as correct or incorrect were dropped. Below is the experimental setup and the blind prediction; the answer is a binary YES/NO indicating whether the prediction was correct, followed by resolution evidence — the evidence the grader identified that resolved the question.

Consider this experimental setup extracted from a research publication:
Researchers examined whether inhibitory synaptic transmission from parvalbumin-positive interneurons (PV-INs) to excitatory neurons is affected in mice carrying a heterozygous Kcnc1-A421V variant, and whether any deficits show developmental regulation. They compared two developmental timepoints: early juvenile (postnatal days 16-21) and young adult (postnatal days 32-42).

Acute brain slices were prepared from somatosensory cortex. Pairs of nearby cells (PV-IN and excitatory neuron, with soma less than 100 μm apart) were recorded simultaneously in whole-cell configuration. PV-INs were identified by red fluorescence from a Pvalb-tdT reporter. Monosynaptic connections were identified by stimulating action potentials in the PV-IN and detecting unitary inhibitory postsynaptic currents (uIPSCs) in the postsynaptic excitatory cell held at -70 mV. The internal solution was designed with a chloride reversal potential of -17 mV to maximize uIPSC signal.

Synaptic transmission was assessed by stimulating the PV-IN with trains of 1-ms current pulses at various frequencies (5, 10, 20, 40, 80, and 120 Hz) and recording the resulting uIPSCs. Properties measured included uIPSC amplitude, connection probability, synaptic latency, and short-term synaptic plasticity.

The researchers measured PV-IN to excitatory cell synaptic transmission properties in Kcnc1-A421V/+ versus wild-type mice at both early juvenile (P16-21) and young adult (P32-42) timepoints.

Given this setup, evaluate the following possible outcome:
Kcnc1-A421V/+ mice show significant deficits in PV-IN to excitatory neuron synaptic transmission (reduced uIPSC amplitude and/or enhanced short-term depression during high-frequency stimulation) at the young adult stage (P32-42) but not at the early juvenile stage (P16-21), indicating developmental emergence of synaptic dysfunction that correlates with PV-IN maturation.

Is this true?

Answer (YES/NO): NO